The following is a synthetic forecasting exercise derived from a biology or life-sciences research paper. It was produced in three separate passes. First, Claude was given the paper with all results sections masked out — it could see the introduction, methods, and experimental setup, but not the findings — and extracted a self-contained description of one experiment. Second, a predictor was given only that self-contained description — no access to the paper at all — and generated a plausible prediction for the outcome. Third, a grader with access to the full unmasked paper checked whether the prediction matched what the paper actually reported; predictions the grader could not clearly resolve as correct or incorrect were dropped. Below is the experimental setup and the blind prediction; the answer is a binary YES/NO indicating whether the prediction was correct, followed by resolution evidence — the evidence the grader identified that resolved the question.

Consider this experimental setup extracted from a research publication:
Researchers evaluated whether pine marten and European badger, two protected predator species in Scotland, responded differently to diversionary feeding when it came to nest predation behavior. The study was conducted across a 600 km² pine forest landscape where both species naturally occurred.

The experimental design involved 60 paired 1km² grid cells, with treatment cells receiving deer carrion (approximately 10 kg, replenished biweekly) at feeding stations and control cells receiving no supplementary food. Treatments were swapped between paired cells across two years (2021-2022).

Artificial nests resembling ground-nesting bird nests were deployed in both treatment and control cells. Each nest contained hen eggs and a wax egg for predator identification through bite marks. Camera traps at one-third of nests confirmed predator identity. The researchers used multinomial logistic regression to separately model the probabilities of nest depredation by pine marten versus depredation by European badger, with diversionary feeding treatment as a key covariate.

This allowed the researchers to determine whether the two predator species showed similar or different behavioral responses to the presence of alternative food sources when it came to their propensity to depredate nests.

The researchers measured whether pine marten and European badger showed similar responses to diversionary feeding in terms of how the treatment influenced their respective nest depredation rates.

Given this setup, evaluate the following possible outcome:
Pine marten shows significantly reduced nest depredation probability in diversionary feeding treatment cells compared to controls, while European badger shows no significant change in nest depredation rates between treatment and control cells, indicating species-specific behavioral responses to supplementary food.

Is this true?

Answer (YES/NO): NO